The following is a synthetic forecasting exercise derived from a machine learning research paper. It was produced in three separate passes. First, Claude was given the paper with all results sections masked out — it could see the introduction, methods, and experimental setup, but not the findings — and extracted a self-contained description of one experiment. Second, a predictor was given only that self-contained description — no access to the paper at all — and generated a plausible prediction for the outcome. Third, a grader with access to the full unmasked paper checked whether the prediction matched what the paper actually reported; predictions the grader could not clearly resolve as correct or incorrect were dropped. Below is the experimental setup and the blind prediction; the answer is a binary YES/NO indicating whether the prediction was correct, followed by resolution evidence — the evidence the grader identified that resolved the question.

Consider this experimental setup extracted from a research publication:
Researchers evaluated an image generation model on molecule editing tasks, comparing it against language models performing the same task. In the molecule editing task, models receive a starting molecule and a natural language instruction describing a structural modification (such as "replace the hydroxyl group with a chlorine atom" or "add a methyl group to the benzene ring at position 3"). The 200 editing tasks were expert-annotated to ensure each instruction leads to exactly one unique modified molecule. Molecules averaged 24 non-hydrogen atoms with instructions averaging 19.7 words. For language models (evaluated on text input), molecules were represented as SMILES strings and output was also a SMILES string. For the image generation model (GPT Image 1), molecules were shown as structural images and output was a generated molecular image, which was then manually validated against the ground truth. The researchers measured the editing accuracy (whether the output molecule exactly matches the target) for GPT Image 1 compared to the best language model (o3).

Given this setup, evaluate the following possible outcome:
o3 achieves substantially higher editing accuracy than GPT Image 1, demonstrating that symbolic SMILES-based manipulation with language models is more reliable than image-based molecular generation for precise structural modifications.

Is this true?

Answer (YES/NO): YES